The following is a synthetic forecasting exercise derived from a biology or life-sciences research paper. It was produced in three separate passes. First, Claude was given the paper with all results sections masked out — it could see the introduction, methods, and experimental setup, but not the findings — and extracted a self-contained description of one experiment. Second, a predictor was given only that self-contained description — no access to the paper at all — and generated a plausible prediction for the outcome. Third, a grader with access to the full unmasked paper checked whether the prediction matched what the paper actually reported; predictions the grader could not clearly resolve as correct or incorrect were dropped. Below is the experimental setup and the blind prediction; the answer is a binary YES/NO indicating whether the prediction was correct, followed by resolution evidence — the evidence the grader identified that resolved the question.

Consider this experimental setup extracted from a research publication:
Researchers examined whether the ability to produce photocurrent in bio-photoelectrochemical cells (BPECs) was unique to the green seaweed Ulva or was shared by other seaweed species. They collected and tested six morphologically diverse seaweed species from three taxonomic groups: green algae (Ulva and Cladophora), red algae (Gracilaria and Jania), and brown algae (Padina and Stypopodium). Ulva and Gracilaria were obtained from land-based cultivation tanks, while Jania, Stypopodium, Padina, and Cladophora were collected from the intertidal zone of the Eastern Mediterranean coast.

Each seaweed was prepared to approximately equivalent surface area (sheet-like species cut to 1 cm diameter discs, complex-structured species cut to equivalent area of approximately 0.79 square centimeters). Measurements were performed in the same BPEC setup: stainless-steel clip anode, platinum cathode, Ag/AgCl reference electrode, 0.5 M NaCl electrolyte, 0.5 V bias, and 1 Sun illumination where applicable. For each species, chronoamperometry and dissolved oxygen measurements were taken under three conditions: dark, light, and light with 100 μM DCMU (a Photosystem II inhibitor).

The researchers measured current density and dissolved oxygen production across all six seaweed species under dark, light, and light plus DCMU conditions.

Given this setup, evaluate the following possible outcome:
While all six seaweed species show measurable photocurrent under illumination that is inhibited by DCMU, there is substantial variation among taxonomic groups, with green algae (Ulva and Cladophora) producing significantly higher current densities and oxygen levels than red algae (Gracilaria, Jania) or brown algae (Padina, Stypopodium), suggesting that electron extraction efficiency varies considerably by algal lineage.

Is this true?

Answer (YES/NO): NO